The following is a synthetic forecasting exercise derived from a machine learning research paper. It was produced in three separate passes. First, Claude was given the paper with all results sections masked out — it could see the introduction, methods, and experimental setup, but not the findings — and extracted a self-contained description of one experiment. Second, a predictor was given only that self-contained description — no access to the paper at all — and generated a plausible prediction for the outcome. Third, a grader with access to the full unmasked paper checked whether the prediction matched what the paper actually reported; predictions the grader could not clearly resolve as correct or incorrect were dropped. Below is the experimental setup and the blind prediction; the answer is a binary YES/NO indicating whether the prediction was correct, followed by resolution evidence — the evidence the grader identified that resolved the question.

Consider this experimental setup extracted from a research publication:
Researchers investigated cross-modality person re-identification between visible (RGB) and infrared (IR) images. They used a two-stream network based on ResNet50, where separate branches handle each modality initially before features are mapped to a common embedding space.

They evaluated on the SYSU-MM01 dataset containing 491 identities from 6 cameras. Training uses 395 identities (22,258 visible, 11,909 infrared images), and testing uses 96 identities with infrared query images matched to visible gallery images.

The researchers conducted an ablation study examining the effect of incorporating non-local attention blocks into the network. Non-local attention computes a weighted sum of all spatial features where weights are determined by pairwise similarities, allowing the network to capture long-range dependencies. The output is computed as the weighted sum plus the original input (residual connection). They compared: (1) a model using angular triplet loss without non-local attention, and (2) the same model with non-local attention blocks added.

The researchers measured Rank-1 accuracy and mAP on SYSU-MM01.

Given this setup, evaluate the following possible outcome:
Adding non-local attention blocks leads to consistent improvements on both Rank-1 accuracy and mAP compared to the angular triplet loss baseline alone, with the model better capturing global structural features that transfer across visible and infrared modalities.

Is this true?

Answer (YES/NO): YES